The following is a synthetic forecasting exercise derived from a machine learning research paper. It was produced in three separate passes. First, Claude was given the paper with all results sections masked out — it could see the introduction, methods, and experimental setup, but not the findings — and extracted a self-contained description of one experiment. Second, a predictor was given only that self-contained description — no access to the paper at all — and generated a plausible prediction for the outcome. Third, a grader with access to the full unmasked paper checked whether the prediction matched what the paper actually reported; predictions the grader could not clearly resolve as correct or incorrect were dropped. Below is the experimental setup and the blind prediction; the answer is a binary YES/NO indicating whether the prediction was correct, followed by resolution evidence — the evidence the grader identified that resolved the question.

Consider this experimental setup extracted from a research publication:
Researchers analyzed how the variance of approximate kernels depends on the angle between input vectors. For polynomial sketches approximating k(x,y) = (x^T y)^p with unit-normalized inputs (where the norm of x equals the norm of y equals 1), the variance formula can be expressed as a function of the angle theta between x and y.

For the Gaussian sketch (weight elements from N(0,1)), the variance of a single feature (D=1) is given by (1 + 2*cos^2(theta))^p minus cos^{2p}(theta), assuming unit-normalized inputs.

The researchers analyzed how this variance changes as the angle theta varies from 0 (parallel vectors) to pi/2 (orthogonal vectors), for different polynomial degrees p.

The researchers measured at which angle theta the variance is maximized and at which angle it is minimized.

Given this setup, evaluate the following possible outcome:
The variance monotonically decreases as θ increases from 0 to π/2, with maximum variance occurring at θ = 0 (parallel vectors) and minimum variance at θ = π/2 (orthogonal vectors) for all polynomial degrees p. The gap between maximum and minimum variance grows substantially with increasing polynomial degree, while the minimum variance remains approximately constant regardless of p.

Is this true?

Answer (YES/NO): YES